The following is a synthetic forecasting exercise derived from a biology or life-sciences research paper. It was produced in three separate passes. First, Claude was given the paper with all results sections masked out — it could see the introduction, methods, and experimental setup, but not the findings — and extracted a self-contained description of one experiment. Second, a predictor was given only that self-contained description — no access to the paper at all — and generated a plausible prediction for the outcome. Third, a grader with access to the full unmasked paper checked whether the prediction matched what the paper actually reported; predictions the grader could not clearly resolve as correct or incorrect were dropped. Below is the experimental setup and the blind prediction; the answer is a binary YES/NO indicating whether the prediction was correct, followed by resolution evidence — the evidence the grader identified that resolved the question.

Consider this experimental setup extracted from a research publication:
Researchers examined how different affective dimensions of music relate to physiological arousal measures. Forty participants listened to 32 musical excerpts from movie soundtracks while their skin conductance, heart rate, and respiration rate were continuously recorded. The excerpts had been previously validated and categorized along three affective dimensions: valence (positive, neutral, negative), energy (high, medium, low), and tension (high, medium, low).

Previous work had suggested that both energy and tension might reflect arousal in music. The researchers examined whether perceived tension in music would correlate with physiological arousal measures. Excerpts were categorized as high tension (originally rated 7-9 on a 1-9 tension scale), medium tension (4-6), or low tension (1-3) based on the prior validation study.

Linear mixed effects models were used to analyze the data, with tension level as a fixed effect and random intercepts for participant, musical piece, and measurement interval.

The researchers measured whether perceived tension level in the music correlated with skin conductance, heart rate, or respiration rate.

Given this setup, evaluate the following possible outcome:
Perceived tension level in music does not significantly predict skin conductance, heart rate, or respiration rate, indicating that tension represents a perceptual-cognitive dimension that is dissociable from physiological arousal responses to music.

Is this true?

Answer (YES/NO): YES